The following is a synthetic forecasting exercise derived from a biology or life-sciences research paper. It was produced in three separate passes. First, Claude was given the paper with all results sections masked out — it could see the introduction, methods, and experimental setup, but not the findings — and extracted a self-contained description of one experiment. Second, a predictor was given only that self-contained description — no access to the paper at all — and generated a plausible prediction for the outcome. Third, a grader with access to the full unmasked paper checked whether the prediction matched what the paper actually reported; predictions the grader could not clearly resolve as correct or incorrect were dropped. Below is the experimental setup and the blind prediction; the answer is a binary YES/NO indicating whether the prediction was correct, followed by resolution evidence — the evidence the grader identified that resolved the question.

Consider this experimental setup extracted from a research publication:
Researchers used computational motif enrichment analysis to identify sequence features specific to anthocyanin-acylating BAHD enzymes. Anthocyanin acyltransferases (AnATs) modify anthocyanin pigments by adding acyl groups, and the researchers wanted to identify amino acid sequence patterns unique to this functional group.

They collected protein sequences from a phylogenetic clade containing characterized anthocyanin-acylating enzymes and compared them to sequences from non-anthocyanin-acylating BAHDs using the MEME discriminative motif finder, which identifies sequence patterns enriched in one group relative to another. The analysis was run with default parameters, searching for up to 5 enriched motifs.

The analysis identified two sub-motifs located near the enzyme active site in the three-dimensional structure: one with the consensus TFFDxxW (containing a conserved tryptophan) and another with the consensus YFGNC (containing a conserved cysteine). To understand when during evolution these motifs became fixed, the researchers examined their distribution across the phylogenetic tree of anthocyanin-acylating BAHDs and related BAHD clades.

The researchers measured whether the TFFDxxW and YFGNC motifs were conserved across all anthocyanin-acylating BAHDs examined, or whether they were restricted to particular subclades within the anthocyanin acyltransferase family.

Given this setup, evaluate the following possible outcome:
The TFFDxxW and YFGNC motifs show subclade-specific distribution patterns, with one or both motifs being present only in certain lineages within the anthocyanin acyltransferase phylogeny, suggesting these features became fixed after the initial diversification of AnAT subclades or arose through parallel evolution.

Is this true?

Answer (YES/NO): YES